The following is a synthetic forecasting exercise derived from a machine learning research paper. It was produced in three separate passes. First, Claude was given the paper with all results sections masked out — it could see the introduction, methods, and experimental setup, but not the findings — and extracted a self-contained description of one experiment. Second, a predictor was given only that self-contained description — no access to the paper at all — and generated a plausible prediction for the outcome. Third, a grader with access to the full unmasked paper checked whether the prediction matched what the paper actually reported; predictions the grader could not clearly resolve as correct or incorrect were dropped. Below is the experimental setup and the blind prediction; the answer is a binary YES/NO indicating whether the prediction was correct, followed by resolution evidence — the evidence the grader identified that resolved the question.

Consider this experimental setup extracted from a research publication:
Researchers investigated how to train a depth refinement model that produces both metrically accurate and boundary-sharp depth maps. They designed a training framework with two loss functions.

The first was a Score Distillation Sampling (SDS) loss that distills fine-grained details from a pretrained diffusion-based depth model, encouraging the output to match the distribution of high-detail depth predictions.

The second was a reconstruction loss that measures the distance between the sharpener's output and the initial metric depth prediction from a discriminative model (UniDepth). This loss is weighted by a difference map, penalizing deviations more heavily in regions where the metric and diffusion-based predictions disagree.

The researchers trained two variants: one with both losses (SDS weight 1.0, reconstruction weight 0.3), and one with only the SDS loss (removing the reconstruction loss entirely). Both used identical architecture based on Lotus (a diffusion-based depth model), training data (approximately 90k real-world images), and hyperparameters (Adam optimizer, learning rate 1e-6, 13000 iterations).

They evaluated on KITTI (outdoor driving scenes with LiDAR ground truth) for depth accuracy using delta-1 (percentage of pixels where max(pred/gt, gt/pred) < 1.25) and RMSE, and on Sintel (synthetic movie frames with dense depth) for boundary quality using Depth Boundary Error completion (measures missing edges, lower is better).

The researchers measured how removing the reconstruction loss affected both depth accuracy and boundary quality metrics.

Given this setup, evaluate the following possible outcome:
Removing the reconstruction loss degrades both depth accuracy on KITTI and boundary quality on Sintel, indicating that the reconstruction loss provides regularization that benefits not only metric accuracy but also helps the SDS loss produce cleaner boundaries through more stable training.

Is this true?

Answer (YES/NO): NO